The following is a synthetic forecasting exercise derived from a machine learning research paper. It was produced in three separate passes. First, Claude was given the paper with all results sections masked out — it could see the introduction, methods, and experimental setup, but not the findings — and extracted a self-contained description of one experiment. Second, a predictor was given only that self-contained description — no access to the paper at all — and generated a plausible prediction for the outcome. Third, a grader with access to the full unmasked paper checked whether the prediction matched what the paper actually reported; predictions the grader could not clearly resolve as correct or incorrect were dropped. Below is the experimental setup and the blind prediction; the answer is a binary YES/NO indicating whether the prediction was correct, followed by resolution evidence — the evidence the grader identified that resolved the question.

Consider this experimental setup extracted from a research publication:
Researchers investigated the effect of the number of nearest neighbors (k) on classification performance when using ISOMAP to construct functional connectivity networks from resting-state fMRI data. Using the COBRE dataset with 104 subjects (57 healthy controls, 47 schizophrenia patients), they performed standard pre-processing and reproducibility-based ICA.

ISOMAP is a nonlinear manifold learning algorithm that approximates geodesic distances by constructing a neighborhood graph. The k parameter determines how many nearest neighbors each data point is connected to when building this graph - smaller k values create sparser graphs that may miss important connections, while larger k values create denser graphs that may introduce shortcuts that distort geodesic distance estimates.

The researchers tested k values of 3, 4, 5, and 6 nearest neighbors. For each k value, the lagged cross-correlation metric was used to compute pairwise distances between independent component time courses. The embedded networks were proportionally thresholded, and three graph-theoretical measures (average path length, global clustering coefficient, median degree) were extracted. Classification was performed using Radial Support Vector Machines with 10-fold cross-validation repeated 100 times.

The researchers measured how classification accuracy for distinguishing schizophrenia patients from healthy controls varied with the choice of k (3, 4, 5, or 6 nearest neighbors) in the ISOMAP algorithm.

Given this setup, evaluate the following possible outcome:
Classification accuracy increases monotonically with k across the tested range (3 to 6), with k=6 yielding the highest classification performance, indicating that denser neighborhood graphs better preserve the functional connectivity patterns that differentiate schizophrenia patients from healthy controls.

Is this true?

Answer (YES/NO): NO